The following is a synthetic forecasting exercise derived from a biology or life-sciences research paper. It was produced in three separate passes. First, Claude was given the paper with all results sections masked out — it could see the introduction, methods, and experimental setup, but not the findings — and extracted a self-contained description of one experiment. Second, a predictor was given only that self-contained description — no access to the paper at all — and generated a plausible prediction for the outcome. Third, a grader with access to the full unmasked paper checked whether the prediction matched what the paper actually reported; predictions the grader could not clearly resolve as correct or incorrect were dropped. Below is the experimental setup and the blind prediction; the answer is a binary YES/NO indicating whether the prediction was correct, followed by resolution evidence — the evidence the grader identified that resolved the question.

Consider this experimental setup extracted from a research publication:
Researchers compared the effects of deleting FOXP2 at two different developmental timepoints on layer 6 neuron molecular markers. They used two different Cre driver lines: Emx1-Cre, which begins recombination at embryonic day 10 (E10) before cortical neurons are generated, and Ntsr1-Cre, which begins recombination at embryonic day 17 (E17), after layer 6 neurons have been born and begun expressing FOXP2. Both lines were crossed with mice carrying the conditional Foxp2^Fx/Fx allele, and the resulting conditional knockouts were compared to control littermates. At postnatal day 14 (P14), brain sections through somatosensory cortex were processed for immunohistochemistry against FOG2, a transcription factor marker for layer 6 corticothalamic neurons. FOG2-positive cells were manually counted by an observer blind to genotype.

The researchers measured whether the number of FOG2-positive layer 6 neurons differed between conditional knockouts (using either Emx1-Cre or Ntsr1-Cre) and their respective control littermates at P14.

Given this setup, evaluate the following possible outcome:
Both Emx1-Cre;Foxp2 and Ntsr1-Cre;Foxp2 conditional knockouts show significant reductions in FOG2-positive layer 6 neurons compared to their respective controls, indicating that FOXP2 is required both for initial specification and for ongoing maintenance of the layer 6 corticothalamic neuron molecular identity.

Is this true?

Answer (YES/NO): NO